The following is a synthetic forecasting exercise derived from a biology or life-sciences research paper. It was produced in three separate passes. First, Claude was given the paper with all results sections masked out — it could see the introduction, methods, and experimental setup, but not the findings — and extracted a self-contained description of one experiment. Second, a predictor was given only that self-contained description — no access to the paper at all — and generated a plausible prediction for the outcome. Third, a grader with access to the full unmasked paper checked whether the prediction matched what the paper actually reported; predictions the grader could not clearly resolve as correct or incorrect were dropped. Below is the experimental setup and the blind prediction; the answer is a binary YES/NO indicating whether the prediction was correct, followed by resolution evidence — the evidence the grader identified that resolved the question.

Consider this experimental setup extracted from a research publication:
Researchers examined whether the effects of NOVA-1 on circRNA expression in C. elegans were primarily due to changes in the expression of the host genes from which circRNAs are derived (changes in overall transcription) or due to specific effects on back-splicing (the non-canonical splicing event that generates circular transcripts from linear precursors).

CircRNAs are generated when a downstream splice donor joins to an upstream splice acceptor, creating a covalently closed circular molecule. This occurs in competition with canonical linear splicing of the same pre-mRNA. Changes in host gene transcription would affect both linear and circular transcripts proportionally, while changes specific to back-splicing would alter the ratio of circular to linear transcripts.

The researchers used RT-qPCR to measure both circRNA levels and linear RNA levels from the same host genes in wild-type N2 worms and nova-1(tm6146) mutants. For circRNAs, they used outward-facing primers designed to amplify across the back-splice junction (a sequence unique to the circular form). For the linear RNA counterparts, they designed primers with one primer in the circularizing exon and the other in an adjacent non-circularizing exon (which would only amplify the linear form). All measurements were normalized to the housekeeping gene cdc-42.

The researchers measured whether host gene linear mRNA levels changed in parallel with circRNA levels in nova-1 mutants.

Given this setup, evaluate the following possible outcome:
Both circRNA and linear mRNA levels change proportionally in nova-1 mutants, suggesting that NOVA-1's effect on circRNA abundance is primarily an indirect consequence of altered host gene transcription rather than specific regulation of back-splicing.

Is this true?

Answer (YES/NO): NO